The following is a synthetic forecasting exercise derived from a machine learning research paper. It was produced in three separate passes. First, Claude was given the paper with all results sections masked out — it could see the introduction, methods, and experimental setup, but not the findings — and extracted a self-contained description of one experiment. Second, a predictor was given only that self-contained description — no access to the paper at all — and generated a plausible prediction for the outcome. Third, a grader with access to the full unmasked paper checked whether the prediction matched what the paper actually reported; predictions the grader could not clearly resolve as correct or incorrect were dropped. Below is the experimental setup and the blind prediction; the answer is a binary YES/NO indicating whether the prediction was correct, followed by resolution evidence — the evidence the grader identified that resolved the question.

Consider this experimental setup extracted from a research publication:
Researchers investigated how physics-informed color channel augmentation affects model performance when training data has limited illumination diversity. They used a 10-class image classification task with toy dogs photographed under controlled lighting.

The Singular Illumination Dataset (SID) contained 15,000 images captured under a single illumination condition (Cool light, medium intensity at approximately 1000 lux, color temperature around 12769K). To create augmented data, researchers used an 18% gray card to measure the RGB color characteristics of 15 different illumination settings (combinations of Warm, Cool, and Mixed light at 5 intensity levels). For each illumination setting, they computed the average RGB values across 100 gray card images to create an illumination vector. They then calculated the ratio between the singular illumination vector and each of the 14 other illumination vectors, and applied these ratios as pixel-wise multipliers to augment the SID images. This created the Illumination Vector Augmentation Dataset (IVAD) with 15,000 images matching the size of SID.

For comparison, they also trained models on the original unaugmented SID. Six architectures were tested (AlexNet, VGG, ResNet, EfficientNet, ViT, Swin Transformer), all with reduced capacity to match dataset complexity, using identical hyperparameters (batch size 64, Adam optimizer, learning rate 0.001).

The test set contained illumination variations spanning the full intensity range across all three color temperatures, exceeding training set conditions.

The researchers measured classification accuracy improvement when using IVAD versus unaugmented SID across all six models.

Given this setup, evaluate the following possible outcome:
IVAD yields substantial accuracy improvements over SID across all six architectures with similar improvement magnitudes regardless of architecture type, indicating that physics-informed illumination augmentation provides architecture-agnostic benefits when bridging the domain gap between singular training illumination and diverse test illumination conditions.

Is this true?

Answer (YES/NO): NO